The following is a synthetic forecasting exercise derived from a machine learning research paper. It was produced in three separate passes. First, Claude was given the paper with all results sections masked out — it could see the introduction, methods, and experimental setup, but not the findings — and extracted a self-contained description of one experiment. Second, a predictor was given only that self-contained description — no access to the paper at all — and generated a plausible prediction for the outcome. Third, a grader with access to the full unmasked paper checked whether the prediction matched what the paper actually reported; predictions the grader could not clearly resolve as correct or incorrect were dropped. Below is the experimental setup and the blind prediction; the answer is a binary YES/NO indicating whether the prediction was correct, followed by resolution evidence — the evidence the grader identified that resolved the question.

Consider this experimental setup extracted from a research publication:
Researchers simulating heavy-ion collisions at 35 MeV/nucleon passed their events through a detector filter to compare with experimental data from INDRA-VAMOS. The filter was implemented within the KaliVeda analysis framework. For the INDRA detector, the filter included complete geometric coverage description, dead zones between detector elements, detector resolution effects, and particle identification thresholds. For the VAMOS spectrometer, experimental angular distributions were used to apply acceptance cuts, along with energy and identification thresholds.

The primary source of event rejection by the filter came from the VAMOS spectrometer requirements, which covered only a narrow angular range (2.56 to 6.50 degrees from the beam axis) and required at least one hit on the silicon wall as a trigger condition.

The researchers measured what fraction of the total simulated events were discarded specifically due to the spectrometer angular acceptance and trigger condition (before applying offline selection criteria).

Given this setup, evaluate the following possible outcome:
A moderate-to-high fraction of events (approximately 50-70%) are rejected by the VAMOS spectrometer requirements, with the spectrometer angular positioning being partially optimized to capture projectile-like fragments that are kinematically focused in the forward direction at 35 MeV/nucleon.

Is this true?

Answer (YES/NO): NO